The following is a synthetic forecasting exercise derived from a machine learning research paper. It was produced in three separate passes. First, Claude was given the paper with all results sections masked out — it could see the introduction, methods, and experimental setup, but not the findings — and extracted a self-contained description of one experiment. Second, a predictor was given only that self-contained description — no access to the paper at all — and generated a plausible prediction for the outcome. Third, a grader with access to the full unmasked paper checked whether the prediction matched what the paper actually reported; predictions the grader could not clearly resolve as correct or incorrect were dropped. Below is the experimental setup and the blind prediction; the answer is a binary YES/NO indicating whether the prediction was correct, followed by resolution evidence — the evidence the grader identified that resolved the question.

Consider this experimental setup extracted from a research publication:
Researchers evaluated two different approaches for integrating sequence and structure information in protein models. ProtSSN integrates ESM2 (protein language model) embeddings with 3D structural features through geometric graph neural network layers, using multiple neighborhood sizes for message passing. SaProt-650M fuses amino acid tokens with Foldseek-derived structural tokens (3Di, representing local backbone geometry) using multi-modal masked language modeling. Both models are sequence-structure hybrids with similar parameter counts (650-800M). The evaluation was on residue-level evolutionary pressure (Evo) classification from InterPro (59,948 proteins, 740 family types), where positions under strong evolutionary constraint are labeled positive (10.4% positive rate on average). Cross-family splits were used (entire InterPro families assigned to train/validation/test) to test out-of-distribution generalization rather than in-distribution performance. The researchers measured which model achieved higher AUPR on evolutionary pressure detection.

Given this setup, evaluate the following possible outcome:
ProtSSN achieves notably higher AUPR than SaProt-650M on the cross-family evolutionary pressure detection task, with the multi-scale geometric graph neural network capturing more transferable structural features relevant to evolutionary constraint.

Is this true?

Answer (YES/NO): NO